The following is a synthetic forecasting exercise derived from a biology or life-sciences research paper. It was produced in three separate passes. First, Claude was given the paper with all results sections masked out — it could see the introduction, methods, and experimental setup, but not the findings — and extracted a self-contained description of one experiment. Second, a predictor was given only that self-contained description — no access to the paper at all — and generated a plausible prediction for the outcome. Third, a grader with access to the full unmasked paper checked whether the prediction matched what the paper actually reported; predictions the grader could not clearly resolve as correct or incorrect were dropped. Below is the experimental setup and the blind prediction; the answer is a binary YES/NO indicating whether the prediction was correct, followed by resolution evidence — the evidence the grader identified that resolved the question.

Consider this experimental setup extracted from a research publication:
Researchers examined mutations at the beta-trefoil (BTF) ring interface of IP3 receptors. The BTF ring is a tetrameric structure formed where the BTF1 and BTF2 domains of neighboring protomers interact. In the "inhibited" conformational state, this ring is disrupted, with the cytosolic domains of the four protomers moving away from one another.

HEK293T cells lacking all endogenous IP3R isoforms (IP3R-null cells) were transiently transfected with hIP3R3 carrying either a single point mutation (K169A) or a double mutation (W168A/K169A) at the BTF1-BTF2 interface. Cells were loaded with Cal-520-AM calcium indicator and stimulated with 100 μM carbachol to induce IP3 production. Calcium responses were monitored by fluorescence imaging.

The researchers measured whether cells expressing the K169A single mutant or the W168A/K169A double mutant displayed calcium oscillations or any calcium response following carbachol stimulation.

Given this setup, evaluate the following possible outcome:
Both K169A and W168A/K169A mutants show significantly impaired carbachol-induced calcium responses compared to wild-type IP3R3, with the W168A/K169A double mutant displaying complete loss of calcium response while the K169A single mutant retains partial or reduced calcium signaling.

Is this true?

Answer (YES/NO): YES